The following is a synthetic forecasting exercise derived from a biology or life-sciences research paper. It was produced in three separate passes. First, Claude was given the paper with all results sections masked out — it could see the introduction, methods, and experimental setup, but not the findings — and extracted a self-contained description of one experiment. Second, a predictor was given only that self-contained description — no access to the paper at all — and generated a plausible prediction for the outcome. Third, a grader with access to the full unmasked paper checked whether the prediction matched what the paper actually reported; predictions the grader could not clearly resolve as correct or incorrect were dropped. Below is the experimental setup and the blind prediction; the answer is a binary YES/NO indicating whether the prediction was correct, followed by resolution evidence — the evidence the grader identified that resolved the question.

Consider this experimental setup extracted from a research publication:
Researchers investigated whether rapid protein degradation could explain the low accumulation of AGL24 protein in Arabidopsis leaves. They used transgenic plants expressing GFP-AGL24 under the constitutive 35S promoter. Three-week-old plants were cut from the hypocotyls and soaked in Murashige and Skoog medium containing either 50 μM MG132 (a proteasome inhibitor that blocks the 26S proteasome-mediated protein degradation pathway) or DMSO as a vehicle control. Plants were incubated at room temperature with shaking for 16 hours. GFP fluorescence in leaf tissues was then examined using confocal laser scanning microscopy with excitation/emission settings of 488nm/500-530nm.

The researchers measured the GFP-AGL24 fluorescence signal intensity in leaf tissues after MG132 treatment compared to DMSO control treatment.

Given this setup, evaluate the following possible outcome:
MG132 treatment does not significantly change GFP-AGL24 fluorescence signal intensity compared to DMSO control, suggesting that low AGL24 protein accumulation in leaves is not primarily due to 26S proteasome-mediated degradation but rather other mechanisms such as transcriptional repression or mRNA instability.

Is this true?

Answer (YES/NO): NO